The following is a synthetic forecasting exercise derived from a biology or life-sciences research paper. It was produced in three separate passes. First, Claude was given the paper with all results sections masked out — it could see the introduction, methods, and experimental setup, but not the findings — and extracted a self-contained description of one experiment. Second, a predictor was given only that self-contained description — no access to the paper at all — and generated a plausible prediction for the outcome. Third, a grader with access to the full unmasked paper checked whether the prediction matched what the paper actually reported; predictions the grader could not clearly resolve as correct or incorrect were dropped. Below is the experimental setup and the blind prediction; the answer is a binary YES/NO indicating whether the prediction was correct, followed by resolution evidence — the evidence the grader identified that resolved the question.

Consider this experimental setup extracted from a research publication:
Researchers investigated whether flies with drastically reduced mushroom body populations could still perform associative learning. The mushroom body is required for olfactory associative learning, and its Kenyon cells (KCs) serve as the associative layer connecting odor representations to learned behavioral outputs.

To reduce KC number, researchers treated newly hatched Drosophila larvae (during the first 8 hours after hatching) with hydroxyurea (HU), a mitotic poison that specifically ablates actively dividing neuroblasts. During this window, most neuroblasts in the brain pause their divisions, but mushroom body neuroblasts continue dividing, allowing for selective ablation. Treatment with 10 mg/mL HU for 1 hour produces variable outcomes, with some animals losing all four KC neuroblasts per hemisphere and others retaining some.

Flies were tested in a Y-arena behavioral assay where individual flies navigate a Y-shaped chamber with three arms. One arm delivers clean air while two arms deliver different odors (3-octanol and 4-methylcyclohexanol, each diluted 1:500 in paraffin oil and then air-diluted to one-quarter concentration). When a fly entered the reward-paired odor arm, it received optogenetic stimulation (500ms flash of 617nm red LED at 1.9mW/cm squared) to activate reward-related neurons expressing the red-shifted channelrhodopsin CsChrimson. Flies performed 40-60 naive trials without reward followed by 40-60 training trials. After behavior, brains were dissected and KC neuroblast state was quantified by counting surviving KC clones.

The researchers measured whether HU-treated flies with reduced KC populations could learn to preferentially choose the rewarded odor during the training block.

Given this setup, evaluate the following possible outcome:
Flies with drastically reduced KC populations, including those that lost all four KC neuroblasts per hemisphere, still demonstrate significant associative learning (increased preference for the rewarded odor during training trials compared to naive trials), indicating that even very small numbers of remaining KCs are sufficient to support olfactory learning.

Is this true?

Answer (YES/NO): NO